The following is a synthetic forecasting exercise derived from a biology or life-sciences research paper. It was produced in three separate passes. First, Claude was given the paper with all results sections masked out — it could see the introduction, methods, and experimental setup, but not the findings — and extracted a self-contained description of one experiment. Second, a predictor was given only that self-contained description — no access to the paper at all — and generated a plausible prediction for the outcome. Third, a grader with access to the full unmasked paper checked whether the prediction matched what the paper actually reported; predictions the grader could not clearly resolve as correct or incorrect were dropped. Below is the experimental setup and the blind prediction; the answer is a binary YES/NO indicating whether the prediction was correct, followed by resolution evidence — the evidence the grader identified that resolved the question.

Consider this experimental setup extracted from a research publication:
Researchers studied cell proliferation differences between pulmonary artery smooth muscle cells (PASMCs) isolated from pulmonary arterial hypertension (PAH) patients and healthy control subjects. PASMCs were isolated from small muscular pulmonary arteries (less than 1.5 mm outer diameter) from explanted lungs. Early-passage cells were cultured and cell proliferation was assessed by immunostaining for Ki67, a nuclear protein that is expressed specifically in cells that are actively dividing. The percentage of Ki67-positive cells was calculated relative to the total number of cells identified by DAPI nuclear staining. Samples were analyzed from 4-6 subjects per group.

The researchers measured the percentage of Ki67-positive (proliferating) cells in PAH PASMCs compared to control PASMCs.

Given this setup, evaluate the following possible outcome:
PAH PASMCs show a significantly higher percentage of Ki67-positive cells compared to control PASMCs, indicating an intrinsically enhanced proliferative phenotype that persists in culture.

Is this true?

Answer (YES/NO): YES